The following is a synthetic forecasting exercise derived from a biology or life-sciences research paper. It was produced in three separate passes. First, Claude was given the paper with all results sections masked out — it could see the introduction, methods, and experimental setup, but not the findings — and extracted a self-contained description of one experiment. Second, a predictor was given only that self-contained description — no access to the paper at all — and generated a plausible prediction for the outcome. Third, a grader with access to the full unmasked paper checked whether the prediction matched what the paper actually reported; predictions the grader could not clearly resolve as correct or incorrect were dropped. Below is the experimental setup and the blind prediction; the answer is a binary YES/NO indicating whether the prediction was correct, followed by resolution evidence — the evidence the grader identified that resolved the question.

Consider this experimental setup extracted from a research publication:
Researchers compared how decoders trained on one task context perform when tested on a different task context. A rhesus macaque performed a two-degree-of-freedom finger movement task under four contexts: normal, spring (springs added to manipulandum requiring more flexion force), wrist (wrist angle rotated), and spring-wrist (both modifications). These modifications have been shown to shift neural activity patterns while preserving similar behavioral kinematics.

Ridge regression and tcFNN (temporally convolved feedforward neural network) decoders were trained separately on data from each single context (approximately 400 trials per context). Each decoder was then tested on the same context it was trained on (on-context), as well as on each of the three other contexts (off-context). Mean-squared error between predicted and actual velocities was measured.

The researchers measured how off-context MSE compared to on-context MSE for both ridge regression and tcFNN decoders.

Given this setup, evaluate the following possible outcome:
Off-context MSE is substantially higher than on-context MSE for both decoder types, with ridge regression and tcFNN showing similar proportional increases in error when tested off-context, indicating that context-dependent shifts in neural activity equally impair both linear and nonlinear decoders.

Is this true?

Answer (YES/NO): NO